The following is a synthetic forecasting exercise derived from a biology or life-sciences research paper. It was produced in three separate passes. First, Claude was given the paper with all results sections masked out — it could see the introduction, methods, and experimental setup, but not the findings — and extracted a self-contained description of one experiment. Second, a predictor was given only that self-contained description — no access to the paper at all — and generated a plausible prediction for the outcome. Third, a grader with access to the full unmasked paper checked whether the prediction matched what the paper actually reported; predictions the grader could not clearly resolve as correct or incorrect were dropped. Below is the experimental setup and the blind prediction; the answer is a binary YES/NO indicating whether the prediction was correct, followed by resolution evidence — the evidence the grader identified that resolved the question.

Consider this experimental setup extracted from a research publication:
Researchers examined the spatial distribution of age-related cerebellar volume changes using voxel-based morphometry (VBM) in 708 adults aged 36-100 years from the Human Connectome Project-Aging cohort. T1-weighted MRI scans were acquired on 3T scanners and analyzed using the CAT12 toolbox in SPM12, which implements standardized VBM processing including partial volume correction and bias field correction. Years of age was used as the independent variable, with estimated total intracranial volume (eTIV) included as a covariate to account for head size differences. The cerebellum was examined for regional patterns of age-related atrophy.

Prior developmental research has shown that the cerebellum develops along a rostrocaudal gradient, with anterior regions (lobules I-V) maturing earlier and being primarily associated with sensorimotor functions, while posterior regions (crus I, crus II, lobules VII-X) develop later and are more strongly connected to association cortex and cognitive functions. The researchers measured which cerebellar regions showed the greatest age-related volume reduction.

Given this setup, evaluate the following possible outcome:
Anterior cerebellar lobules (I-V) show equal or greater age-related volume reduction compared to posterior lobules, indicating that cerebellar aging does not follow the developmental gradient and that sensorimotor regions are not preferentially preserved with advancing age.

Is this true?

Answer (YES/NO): NO